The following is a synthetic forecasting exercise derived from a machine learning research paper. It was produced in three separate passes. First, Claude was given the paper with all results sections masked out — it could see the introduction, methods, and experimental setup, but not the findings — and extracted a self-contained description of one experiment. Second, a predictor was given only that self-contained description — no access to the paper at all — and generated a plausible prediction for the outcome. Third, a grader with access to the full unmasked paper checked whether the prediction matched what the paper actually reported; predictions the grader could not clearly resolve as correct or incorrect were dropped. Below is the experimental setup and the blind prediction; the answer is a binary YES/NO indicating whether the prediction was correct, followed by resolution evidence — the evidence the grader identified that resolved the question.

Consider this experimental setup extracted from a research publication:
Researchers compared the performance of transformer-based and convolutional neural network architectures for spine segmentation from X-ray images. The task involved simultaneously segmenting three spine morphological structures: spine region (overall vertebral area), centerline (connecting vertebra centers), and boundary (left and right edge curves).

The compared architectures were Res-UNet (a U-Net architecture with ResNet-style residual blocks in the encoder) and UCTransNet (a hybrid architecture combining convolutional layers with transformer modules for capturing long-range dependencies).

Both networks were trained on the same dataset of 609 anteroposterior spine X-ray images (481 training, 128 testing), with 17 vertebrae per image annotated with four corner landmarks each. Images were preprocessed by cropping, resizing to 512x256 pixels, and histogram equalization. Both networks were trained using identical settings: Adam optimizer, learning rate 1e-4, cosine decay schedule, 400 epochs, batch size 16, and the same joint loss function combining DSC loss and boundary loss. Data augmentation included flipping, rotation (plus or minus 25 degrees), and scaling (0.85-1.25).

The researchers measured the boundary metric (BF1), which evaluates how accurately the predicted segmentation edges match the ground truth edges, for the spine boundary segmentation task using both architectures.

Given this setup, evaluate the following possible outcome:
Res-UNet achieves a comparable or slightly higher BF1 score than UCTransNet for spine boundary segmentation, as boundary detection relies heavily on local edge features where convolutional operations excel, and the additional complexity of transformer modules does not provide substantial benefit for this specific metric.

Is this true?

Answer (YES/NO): NO